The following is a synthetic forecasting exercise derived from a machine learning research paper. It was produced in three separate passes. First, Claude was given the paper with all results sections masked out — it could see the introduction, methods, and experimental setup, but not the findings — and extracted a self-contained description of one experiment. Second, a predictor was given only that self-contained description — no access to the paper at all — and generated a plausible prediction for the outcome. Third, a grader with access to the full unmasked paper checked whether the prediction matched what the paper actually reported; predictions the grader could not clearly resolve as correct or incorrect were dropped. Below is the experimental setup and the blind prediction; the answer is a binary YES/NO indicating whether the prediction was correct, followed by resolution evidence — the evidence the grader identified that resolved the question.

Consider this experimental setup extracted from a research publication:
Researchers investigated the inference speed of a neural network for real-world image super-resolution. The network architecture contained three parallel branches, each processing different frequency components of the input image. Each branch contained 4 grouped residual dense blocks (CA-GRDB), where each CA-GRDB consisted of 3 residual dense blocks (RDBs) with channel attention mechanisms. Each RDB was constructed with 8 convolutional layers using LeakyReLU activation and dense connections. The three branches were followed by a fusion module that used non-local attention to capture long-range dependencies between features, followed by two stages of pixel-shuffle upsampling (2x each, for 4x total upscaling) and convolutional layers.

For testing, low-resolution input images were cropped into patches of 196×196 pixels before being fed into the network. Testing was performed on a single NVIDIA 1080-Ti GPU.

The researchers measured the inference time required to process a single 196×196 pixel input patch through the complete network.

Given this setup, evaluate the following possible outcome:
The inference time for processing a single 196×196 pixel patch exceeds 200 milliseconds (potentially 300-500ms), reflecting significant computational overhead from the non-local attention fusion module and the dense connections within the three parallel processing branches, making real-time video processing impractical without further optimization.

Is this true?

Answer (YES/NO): NO